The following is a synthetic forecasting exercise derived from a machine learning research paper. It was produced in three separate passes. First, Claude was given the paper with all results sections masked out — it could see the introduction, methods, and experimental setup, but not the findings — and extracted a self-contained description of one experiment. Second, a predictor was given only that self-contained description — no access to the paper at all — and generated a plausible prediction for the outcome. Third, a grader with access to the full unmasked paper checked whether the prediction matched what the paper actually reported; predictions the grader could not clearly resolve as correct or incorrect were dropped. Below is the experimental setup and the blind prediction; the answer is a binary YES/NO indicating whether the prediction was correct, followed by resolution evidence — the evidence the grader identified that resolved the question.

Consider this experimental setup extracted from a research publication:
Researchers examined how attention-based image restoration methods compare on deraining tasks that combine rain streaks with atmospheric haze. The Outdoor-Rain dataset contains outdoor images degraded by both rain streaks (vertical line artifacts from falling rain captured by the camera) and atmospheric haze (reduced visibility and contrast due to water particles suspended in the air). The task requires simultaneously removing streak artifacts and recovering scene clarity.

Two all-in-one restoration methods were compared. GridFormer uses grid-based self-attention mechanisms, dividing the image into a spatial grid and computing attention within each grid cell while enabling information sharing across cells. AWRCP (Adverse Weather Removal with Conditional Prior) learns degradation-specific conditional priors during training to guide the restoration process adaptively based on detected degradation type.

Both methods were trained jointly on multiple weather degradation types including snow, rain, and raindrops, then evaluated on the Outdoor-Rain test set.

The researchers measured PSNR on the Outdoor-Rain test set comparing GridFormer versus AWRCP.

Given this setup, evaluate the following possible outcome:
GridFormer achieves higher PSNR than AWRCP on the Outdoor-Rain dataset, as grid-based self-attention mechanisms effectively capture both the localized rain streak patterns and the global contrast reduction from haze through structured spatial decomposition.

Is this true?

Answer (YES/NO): YES